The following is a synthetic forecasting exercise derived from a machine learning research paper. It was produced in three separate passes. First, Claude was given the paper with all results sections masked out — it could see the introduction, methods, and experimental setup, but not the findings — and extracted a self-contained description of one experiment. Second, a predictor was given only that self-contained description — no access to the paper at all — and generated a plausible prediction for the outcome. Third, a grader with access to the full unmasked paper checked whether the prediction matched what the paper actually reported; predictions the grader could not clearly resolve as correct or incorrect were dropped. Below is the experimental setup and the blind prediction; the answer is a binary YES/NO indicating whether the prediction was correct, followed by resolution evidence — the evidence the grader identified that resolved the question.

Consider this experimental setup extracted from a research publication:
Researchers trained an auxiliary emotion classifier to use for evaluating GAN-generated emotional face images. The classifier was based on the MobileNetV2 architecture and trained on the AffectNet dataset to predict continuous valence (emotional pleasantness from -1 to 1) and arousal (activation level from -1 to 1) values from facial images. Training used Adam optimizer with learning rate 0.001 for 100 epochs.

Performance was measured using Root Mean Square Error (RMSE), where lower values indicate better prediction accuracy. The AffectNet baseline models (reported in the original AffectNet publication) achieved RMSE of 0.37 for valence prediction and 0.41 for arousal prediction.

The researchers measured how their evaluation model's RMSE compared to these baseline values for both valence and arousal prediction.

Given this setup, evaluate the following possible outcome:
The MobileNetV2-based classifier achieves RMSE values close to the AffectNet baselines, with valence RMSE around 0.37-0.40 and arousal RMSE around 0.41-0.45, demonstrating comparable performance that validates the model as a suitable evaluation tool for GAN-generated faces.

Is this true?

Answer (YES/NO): NO